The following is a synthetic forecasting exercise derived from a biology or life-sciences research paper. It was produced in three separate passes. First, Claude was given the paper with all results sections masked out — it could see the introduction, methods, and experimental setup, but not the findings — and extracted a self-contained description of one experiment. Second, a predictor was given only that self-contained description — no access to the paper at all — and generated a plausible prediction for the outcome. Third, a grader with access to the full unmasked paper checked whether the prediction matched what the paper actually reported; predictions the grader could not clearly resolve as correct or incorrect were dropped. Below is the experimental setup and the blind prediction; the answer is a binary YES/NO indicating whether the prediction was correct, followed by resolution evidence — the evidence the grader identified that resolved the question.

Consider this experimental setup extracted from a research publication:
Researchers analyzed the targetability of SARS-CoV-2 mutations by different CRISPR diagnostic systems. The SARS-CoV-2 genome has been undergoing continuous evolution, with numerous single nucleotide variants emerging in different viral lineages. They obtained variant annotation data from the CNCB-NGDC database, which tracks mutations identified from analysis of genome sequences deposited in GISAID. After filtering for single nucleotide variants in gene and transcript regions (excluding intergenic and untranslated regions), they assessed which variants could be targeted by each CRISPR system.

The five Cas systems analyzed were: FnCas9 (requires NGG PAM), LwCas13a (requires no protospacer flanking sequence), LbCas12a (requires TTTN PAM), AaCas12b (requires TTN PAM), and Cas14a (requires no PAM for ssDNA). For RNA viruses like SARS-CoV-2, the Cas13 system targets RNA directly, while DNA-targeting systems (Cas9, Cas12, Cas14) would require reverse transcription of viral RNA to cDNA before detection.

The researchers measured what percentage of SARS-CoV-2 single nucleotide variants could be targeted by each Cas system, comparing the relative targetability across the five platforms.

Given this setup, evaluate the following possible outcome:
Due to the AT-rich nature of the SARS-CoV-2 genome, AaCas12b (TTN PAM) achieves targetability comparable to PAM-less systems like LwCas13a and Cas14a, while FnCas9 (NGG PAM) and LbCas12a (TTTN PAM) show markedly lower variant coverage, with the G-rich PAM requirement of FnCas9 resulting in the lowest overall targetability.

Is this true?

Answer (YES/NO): NO